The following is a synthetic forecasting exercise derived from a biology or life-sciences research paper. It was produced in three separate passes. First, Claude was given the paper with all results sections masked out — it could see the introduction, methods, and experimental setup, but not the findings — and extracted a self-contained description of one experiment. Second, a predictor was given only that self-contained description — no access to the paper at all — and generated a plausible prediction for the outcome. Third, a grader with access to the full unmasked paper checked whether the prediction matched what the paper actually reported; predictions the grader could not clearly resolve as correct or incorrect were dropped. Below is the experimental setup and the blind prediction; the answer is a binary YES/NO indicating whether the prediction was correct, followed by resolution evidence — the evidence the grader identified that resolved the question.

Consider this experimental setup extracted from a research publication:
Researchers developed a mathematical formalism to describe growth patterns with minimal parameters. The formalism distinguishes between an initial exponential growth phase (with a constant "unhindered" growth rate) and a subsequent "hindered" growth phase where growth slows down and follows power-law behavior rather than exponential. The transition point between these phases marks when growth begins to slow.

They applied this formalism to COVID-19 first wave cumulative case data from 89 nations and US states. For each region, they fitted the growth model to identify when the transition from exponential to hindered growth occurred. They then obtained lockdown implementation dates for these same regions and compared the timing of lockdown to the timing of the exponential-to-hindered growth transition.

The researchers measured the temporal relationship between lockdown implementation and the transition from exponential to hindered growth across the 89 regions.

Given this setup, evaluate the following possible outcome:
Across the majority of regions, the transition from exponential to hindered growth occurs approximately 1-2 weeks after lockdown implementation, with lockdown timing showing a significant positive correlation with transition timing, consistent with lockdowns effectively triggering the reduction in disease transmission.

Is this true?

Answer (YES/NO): NO